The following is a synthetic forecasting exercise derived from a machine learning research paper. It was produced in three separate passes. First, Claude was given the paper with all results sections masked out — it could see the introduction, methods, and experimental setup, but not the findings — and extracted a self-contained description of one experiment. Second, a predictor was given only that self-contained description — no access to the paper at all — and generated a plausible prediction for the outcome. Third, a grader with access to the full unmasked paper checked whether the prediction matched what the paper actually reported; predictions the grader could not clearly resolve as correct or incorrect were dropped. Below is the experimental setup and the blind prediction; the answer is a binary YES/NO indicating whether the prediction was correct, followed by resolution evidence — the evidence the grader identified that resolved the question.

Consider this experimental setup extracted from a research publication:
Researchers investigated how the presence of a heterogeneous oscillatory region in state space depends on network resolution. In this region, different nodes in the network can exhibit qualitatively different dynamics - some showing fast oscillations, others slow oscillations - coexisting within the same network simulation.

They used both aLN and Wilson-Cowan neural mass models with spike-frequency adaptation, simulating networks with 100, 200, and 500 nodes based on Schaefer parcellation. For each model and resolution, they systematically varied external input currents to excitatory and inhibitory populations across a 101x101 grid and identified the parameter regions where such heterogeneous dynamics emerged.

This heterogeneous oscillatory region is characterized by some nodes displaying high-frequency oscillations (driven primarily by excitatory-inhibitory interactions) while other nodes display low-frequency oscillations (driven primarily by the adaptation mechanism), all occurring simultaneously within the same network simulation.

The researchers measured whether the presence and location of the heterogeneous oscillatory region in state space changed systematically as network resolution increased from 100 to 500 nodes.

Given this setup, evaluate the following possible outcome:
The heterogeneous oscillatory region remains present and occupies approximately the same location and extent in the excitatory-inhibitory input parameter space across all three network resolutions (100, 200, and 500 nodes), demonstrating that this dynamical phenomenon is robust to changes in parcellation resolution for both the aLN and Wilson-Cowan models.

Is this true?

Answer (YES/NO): NO